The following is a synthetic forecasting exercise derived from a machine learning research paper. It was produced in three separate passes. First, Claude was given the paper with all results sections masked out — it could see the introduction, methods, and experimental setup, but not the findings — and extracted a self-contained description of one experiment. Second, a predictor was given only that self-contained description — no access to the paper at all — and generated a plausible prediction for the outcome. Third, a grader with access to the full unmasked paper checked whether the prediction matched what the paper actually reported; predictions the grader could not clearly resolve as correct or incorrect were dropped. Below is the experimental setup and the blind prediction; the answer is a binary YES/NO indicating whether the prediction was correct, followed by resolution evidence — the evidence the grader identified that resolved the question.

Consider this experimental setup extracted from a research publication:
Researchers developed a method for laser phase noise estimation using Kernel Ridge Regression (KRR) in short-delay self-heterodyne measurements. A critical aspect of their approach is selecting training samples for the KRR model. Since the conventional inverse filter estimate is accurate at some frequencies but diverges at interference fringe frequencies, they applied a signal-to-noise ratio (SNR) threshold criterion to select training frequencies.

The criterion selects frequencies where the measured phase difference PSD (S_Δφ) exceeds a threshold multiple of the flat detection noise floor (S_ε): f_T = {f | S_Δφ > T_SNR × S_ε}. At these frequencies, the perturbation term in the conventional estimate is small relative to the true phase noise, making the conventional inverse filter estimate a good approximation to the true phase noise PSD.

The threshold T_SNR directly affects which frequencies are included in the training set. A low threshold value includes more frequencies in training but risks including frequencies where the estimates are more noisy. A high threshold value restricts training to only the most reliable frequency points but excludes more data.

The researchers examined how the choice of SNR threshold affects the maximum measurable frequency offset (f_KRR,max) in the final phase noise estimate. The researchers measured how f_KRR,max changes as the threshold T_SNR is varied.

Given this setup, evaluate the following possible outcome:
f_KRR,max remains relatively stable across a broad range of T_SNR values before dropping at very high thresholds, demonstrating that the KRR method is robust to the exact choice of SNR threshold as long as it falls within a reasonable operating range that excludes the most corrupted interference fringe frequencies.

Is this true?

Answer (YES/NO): NO